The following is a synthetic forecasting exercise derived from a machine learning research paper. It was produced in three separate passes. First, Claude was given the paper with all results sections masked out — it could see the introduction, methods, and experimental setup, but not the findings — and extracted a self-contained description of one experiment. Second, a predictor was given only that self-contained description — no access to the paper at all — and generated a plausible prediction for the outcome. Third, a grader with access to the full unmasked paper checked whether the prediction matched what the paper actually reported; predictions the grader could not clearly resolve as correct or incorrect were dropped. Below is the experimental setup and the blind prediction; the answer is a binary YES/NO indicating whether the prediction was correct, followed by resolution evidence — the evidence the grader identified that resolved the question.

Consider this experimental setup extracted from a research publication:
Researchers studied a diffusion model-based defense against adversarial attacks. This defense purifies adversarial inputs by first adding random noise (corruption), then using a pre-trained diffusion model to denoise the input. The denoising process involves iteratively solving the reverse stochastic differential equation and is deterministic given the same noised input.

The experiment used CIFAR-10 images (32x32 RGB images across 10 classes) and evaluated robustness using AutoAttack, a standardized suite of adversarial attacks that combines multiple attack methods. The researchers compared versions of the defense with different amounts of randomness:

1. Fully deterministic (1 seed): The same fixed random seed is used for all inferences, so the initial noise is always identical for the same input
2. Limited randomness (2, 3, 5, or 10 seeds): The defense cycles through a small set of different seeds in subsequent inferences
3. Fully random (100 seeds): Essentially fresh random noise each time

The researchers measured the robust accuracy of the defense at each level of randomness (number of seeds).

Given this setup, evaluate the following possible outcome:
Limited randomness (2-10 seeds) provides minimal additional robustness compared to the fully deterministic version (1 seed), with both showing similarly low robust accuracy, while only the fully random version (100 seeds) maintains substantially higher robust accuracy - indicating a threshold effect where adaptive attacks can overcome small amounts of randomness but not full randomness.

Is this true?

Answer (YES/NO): NO